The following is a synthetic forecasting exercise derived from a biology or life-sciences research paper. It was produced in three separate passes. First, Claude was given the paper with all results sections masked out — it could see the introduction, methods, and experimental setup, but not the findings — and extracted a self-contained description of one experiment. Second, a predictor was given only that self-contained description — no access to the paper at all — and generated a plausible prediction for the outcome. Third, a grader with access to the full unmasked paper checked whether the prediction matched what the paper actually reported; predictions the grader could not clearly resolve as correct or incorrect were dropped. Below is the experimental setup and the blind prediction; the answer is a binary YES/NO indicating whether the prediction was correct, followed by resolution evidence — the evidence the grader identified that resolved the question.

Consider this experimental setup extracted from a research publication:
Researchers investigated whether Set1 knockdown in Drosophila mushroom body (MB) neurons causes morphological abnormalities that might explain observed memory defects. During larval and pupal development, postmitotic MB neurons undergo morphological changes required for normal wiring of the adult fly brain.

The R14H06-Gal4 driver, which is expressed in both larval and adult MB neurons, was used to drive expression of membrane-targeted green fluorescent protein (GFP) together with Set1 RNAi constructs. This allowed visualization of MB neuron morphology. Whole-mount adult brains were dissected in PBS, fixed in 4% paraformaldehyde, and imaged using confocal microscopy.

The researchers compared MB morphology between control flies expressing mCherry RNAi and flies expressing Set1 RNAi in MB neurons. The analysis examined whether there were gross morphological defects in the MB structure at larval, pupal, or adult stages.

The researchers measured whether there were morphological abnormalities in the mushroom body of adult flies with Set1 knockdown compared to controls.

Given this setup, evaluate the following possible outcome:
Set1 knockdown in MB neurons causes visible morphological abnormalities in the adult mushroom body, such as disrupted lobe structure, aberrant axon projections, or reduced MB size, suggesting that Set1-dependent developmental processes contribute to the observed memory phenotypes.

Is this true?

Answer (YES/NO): NO